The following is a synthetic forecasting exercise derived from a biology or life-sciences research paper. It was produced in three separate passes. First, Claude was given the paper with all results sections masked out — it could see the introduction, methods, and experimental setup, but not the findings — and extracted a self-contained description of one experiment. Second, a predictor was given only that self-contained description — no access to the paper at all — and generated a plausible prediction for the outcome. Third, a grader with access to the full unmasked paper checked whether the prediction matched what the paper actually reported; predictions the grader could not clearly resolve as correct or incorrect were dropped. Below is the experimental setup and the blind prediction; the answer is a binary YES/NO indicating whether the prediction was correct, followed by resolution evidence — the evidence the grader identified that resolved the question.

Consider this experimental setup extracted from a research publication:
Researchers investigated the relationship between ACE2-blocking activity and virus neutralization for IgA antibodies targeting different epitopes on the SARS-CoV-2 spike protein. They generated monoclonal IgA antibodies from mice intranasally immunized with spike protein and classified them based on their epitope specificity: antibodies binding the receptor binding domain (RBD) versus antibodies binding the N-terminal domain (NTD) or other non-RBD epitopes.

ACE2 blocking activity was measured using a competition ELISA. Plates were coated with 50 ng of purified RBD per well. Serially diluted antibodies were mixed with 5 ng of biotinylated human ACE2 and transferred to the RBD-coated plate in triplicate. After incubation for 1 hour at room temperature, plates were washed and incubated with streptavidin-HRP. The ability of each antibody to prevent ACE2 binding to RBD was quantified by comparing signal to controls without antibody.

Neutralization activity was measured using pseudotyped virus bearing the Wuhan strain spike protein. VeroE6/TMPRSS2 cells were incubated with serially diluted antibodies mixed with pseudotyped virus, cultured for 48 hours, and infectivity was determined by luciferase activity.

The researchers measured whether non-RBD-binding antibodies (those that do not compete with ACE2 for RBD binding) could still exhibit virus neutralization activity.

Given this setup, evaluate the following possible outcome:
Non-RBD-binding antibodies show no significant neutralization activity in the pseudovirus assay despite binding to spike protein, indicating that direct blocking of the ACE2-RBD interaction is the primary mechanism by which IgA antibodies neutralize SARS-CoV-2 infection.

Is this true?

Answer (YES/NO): NO